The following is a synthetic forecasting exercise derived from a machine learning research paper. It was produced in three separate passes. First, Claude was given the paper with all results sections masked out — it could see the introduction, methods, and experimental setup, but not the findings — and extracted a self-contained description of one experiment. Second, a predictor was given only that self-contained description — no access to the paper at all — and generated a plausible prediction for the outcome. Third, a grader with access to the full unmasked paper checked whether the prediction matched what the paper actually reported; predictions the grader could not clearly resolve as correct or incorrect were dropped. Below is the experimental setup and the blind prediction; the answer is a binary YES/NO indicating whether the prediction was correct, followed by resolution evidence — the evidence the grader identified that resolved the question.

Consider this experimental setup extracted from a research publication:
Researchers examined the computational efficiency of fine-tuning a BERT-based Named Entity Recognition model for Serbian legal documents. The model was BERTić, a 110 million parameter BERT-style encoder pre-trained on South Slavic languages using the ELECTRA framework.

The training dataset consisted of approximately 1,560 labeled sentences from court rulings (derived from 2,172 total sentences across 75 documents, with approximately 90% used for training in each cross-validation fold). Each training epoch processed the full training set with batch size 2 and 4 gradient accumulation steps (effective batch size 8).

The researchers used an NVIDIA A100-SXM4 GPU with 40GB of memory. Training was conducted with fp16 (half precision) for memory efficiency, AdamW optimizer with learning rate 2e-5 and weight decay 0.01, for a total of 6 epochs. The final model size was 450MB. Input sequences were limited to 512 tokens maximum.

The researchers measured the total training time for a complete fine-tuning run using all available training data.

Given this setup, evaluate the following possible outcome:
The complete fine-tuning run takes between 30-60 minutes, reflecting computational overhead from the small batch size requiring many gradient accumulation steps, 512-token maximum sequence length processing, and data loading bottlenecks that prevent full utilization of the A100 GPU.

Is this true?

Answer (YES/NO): NO